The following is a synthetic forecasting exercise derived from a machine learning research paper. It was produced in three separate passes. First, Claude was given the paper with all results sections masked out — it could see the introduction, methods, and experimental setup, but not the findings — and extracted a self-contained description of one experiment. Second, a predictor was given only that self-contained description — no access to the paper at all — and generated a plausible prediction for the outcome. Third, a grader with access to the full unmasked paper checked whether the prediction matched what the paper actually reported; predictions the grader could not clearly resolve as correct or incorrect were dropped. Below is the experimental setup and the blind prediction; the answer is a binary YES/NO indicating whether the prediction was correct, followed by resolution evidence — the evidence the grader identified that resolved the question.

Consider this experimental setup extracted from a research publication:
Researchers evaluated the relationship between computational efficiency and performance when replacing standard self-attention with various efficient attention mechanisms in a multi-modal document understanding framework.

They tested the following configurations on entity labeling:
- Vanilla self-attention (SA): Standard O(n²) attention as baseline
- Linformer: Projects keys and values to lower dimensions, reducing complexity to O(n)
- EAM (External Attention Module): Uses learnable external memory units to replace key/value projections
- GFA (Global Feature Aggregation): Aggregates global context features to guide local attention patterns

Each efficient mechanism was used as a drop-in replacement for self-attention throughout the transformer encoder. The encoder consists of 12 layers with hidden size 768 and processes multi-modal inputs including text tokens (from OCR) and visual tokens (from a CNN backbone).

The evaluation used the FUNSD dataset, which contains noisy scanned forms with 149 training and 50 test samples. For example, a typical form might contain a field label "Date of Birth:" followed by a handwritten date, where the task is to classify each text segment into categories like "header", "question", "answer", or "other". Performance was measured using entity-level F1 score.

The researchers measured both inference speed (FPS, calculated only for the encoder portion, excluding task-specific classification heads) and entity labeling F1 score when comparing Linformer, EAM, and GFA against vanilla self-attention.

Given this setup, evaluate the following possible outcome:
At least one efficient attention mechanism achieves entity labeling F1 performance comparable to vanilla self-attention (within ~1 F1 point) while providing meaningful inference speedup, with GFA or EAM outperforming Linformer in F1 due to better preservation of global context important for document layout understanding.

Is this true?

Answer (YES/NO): NO